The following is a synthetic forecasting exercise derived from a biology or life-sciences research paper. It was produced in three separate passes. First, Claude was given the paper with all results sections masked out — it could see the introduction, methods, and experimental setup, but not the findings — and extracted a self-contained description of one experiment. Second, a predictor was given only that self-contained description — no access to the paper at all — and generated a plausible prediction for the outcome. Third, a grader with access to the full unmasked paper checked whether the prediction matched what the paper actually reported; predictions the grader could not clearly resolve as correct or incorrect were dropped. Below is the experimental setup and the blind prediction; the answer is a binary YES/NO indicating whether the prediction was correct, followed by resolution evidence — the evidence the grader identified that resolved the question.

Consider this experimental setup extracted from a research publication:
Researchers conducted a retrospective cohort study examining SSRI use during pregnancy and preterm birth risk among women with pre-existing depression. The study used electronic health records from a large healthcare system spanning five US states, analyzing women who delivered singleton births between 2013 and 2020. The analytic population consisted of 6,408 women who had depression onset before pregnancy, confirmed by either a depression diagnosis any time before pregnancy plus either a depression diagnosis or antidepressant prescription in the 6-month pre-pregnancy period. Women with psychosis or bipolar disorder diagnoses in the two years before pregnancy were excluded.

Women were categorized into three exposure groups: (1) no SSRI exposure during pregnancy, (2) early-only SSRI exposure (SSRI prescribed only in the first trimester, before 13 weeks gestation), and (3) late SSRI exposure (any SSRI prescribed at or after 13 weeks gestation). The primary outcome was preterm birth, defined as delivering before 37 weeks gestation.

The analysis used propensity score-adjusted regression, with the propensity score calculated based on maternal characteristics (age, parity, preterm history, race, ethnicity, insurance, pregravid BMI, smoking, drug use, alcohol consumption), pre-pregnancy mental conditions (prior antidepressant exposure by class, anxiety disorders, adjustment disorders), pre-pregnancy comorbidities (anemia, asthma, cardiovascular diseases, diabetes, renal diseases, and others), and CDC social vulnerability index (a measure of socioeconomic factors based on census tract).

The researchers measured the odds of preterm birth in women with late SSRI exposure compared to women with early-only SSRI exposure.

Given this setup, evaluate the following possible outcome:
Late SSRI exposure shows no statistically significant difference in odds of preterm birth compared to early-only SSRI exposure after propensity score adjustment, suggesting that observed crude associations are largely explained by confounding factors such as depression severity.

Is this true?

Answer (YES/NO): NO